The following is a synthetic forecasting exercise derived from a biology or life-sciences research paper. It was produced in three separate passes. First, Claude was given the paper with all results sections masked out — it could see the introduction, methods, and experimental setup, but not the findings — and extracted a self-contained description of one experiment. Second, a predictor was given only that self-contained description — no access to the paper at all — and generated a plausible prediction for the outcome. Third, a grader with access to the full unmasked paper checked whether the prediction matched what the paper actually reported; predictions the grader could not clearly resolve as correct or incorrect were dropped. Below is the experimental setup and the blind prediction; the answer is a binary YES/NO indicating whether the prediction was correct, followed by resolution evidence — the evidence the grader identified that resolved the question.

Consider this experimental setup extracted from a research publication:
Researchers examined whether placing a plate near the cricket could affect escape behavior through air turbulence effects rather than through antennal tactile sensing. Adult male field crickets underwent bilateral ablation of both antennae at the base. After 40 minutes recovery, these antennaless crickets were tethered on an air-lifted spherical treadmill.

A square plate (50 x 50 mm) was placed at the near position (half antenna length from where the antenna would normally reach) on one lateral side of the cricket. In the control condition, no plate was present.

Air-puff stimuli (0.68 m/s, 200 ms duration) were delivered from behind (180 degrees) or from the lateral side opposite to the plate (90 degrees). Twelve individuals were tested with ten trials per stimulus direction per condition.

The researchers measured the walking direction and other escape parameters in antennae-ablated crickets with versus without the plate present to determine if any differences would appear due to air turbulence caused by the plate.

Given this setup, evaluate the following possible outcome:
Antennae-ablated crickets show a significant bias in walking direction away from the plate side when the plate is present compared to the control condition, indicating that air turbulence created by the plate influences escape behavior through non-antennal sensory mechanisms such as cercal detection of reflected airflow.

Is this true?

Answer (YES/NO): NO